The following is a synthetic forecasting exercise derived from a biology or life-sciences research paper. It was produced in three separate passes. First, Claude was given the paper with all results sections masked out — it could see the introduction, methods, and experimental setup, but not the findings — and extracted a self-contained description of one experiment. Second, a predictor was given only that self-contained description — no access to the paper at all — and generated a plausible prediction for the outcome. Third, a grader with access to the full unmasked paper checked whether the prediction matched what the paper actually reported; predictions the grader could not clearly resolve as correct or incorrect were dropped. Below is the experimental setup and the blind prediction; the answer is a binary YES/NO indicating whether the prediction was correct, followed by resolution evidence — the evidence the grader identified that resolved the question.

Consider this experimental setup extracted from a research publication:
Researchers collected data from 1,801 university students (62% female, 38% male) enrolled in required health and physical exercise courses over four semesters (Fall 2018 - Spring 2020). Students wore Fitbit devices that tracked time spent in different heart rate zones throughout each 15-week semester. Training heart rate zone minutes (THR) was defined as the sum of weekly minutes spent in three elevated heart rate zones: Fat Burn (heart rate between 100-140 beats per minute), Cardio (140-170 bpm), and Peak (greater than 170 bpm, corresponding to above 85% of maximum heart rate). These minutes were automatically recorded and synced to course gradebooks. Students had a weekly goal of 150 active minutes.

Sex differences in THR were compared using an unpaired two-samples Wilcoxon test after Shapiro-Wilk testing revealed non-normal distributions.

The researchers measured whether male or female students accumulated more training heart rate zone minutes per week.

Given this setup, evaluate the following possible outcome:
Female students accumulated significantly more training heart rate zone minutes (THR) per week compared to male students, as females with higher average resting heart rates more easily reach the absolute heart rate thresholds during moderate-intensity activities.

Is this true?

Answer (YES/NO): YES